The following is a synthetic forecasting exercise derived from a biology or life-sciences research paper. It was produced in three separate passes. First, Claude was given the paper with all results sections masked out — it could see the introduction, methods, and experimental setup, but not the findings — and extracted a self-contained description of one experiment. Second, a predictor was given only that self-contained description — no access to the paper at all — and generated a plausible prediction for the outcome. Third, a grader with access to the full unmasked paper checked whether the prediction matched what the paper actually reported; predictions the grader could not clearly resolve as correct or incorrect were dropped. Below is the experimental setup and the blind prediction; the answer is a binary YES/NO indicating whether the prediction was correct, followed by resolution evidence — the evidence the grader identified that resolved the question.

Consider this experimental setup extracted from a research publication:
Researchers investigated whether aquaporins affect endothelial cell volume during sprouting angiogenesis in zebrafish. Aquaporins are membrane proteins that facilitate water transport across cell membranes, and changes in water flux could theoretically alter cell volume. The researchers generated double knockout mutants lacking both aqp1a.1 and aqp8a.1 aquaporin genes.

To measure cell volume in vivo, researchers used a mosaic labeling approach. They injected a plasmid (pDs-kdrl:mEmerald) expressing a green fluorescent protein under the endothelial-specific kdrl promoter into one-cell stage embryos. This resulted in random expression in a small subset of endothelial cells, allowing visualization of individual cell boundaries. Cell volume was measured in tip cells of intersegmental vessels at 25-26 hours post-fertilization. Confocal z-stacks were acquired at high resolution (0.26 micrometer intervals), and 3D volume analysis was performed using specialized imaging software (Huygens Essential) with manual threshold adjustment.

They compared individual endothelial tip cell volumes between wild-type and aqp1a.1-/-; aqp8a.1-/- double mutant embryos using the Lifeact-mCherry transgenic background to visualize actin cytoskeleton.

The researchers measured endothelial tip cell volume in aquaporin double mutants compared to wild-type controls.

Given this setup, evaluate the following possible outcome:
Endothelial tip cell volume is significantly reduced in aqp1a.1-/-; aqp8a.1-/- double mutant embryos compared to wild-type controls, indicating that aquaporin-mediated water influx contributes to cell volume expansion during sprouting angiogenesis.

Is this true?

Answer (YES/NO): YES